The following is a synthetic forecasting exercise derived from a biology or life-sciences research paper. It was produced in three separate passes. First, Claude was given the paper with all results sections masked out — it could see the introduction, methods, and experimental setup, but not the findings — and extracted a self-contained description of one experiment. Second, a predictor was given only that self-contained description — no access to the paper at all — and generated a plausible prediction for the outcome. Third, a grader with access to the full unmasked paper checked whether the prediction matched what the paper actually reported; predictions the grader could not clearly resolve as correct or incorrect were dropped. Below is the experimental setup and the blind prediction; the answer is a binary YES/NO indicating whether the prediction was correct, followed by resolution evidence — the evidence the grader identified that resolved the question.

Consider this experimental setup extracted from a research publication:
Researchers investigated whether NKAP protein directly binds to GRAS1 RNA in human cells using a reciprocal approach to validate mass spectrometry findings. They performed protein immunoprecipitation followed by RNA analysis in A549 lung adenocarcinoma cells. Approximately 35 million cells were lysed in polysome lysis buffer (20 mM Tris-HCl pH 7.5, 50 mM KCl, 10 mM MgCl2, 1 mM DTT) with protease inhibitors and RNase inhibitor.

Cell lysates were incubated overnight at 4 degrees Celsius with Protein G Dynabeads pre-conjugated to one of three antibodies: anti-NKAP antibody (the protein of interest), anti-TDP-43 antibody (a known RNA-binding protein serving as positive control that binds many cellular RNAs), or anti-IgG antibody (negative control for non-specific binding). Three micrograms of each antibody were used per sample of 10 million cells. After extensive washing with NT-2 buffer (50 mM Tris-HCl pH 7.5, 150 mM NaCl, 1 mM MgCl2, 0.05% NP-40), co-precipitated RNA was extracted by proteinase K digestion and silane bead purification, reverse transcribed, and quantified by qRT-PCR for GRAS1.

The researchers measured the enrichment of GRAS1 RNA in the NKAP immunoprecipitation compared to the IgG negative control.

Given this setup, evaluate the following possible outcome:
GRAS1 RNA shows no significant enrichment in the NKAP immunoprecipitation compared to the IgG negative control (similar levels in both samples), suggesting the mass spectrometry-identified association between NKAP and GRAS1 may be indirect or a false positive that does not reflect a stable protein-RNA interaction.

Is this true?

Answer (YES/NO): NO